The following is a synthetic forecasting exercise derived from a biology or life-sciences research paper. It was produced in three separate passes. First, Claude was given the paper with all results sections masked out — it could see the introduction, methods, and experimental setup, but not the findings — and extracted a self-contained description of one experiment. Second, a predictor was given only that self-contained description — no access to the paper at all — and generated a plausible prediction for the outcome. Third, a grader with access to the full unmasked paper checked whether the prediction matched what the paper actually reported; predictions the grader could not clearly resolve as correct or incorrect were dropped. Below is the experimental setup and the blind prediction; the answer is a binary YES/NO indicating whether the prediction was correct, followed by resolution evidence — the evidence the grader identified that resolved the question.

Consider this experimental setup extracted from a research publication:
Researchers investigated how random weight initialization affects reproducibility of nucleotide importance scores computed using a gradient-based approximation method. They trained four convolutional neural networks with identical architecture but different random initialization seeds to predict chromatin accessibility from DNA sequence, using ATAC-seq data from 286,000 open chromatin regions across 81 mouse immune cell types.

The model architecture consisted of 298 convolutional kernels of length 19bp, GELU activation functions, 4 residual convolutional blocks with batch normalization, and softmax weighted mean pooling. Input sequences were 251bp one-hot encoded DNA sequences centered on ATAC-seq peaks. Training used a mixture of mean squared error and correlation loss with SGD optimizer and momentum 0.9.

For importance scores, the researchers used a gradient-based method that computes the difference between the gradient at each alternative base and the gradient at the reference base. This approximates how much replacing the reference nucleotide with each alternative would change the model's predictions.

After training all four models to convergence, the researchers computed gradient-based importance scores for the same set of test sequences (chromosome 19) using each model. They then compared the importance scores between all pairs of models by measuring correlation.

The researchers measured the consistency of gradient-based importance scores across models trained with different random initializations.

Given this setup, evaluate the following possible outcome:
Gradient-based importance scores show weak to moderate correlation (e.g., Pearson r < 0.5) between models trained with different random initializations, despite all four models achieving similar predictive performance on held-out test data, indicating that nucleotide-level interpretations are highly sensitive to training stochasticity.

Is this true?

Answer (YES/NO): NO